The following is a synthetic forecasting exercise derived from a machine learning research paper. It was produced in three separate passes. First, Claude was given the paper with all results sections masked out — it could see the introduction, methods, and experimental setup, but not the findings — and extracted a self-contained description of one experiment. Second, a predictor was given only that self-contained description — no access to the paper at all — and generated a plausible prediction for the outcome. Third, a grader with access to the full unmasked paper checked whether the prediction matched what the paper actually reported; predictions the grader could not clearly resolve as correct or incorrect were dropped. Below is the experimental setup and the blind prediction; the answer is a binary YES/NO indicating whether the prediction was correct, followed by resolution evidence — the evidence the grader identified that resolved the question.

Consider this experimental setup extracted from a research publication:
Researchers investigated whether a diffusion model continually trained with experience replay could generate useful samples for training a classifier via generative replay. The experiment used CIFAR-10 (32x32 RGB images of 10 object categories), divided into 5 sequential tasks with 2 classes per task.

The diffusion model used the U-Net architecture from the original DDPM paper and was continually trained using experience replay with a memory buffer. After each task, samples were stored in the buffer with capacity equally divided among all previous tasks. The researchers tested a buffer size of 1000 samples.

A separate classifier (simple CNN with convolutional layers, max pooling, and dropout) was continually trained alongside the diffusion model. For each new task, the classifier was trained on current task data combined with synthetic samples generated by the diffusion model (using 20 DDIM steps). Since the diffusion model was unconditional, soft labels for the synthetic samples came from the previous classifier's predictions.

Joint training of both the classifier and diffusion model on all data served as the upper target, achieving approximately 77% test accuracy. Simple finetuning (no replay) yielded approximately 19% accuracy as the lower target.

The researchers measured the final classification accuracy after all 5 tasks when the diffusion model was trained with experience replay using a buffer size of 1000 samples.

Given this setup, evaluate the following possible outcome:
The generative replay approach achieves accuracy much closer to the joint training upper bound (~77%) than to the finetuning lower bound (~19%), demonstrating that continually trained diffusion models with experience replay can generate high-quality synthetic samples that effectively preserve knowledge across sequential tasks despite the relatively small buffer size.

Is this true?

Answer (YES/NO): NO